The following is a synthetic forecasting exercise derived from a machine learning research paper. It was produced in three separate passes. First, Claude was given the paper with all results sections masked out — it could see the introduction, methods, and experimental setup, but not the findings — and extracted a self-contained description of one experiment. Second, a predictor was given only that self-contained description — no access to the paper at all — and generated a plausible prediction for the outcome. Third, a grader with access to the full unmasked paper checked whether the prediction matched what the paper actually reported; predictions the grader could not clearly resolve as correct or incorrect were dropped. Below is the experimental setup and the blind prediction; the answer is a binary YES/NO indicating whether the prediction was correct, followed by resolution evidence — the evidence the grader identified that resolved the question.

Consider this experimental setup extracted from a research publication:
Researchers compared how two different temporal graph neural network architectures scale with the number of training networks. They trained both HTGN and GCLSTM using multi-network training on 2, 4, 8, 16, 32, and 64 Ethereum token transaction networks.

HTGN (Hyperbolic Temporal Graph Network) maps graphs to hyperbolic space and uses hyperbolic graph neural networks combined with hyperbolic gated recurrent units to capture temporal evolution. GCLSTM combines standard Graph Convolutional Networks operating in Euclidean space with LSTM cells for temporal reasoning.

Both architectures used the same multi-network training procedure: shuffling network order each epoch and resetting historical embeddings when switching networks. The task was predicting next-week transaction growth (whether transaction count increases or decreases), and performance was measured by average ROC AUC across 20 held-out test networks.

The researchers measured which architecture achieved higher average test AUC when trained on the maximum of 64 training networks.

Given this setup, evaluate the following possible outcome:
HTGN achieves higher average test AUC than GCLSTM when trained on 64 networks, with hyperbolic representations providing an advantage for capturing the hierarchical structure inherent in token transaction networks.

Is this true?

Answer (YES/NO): NO